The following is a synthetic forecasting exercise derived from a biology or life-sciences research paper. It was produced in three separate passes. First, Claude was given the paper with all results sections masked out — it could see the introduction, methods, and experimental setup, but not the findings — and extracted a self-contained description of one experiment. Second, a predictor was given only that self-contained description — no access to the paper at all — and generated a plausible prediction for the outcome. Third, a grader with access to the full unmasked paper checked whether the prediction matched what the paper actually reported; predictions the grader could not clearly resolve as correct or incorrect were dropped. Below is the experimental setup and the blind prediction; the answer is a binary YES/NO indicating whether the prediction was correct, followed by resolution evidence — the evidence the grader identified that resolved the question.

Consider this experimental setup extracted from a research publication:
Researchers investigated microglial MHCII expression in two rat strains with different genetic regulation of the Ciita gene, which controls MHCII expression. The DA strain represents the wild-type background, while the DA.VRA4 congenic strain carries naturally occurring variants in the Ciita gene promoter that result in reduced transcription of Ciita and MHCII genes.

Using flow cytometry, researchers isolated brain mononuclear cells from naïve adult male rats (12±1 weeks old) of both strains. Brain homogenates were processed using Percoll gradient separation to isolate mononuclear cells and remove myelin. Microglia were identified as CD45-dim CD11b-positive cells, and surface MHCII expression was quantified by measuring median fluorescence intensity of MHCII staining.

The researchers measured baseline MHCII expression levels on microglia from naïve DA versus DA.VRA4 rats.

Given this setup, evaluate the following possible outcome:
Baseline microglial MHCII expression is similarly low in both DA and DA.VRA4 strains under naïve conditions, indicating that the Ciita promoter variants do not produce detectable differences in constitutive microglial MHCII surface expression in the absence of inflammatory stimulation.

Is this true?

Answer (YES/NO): NO